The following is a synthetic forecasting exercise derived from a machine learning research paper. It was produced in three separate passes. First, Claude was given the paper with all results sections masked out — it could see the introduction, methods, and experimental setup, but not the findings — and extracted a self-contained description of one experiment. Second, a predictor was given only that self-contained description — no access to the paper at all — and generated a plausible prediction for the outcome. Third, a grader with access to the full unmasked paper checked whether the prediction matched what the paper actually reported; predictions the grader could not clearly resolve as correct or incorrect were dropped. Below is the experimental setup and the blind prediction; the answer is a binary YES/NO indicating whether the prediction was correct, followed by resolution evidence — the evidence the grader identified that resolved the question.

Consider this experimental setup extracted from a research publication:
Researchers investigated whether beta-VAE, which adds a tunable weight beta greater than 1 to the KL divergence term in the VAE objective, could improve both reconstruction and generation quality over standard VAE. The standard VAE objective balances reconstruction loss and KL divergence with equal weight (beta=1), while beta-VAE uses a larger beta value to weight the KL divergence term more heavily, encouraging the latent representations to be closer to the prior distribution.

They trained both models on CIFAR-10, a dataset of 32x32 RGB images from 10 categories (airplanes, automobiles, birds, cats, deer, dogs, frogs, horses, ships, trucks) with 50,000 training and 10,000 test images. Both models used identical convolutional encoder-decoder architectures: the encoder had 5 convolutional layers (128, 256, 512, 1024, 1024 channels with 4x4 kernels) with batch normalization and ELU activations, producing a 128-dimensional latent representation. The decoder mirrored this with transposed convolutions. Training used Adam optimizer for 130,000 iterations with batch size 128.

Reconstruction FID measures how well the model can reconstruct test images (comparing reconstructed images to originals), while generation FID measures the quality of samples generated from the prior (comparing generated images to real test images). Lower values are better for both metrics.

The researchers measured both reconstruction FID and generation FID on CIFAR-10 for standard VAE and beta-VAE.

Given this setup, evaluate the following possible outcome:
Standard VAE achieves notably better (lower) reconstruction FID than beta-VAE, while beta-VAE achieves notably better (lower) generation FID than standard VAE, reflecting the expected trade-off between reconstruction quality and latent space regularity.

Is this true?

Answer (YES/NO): NO